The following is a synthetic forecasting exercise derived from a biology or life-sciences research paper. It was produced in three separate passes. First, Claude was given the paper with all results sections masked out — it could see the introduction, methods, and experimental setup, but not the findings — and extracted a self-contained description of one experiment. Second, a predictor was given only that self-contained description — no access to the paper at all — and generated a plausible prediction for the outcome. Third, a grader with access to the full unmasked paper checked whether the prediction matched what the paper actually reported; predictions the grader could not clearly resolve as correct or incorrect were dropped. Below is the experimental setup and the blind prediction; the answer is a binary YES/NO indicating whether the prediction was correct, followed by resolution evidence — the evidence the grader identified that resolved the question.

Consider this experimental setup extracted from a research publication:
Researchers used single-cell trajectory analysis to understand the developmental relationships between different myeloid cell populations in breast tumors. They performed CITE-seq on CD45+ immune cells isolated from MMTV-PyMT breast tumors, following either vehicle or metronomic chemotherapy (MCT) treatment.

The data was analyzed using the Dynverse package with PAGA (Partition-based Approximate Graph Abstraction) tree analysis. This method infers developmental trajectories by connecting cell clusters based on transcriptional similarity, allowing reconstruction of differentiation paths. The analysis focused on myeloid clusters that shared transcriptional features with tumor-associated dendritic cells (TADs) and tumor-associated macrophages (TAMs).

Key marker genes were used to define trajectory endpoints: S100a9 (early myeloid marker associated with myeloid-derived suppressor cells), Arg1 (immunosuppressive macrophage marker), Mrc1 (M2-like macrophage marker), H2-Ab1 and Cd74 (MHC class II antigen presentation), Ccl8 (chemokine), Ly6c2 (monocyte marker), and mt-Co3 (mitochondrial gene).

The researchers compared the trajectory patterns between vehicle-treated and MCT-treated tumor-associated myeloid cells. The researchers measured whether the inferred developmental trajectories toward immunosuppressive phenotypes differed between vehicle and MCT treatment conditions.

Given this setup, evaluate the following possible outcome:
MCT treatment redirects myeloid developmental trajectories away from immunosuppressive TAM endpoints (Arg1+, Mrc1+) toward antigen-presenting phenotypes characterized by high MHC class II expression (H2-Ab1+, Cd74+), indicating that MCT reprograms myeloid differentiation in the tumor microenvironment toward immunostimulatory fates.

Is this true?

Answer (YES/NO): NO